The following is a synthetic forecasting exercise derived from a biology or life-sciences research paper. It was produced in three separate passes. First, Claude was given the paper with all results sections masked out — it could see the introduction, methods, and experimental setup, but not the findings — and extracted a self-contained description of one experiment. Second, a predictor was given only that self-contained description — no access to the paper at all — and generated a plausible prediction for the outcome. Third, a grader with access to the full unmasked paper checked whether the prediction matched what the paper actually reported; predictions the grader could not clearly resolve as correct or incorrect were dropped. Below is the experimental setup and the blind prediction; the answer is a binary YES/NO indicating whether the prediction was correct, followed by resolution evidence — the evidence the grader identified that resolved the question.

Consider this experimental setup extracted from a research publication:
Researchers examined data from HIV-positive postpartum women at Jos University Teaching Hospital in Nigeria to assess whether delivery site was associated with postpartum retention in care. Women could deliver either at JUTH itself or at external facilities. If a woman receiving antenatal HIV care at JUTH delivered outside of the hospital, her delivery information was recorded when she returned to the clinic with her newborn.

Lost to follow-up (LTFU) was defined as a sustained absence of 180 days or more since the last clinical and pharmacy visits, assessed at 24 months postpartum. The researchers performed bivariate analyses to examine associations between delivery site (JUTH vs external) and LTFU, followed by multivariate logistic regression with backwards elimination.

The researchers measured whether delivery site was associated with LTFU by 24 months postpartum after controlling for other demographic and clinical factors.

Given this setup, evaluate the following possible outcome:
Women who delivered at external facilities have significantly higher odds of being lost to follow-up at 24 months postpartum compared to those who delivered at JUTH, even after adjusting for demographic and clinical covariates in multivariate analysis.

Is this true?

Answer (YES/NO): YES